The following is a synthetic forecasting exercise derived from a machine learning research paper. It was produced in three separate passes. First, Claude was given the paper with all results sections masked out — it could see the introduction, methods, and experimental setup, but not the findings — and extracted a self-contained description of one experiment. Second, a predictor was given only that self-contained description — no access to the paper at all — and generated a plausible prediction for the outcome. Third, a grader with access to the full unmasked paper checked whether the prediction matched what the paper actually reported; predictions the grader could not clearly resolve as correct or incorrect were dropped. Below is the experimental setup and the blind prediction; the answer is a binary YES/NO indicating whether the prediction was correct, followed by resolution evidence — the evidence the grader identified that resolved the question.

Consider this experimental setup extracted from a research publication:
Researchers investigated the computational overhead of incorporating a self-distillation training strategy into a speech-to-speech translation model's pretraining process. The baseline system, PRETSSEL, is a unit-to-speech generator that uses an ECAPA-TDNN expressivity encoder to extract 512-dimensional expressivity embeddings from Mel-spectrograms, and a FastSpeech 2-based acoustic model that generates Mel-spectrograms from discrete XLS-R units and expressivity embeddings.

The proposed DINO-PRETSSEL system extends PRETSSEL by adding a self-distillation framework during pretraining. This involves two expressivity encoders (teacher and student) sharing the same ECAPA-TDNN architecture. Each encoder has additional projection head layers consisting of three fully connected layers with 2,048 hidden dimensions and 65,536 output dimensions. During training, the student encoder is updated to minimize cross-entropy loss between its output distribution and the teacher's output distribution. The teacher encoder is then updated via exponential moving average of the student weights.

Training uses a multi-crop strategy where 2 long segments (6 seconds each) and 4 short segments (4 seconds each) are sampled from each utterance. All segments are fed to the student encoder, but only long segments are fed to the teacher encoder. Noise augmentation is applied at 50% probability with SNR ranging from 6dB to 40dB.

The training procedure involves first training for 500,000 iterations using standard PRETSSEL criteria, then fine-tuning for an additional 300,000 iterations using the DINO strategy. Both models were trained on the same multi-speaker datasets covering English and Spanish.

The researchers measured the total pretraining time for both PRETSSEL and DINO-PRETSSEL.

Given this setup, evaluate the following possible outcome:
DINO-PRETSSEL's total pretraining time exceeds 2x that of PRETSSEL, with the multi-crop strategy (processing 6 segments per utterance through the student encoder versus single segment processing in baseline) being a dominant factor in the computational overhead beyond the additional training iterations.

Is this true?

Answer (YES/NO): NO